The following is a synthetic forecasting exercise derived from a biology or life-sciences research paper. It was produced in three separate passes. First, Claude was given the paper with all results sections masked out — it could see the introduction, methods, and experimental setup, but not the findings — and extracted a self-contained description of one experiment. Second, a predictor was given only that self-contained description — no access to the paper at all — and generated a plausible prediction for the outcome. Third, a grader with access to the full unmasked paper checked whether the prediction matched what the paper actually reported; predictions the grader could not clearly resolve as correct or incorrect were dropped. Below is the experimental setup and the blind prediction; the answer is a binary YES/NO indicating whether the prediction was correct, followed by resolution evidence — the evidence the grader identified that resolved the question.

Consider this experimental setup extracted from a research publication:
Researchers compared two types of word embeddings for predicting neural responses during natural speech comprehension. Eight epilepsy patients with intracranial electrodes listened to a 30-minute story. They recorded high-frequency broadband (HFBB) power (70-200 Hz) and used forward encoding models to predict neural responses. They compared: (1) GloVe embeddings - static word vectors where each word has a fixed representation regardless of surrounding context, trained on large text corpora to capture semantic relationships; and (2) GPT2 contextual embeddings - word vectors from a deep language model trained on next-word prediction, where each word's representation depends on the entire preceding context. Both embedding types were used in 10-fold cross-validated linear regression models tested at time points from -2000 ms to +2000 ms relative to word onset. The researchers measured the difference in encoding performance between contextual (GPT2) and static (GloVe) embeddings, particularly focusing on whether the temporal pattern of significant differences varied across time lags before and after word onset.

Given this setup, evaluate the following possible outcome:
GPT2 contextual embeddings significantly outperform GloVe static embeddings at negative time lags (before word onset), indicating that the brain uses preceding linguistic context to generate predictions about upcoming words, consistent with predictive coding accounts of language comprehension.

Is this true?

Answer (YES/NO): YES